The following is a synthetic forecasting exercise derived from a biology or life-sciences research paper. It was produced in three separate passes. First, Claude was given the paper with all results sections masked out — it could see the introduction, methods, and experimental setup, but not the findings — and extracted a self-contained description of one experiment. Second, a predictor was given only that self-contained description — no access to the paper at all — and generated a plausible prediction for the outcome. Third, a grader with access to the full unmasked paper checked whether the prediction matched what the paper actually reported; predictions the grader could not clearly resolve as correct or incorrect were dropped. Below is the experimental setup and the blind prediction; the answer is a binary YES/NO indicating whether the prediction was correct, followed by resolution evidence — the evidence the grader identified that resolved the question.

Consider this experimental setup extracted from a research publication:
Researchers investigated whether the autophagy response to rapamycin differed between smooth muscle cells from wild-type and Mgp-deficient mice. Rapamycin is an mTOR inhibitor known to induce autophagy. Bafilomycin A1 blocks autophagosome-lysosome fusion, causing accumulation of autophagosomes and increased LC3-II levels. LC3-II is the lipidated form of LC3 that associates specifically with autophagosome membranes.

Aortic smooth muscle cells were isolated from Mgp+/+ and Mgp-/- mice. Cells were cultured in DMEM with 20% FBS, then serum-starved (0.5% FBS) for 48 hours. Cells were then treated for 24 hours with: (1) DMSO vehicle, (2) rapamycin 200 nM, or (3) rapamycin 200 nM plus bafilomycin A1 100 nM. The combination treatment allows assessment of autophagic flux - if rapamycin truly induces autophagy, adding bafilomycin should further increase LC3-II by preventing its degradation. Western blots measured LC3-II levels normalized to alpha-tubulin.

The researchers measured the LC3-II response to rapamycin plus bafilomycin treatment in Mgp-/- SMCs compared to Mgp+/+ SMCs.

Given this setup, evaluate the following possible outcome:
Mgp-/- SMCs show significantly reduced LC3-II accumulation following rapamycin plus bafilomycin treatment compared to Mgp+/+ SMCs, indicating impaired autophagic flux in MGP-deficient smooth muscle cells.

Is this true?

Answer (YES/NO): NO